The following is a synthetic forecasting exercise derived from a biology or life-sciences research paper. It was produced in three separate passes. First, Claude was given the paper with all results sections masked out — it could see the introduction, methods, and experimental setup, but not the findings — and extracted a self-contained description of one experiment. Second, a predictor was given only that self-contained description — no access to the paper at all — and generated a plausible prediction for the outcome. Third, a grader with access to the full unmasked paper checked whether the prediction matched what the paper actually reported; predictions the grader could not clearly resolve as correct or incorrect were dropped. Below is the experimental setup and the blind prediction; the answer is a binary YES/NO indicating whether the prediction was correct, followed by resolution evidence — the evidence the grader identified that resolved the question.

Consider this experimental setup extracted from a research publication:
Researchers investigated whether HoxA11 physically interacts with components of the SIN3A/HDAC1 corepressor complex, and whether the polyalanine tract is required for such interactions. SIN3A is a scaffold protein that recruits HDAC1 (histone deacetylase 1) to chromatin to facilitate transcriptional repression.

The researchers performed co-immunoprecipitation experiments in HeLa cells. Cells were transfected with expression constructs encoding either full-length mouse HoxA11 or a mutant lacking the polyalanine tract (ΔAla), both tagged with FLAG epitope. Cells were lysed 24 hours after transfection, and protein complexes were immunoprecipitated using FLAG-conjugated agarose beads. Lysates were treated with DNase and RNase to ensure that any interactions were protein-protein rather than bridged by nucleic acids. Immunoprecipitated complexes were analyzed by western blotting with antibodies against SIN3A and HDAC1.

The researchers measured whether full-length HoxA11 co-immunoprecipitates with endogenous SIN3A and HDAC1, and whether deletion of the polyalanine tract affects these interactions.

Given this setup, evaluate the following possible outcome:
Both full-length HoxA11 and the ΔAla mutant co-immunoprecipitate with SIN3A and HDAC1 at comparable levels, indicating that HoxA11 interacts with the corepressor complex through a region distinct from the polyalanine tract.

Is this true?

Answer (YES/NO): NO